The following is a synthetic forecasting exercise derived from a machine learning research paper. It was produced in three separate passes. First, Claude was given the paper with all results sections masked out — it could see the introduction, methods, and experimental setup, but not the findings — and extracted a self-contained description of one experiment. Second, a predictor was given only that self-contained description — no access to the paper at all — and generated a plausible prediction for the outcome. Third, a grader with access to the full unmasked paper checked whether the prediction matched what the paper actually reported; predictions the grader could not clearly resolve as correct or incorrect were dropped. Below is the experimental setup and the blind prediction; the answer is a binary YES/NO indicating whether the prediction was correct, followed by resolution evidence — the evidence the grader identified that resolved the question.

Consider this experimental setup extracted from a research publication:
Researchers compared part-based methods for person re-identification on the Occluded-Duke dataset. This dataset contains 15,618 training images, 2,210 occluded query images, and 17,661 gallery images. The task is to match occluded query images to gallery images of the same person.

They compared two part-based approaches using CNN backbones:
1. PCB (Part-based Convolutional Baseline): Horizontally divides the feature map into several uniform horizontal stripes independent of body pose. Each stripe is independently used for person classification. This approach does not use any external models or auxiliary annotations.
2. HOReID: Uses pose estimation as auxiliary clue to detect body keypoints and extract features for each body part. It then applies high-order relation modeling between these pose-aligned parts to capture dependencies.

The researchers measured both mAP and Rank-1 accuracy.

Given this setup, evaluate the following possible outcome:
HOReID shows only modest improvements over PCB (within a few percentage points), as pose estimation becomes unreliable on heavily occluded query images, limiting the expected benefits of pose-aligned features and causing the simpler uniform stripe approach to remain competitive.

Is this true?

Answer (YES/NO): NO